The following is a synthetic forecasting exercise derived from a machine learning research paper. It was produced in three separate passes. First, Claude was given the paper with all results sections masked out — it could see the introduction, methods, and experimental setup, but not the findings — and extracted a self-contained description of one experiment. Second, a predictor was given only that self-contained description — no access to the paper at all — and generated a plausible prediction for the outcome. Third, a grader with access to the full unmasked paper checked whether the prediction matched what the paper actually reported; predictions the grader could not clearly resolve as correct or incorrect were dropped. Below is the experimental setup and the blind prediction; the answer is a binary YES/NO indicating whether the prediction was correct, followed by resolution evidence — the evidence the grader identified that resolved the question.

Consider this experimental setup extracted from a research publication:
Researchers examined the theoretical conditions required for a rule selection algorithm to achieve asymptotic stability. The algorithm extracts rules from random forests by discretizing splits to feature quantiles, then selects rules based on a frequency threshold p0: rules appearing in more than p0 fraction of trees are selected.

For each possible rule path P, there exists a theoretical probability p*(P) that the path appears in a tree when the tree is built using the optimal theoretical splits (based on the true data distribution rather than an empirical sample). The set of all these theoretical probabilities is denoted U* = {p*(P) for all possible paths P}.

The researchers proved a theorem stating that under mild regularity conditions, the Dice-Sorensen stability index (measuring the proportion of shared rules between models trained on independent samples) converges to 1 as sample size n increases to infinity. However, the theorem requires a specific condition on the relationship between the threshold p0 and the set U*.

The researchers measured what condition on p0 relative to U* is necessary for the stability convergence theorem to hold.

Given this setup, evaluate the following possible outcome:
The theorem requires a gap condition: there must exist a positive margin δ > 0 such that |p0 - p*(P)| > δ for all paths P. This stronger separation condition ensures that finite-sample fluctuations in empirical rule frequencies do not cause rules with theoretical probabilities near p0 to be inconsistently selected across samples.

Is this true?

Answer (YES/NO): NO